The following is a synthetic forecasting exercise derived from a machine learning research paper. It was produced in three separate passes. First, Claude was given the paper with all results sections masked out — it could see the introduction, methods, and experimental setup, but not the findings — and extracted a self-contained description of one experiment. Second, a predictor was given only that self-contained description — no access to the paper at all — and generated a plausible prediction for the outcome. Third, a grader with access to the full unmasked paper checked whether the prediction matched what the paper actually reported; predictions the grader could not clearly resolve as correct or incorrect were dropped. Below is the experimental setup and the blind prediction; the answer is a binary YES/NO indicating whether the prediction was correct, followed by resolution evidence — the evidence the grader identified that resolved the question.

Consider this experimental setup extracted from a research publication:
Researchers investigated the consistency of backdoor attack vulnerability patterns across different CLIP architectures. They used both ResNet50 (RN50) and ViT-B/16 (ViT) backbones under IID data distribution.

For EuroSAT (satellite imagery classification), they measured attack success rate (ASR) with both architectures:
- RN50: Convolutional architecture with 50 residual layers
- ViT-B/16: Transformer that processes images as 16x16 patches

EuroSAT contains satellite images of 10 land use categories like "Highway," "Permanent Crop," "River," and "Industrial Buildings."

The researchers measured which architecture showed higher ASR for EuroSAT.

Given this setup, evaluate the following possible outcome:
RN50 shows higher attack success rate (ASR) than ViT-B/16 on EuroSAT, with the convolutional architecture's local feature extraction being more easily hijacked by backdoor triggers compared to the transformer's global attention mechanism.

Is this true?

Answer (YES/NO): NO